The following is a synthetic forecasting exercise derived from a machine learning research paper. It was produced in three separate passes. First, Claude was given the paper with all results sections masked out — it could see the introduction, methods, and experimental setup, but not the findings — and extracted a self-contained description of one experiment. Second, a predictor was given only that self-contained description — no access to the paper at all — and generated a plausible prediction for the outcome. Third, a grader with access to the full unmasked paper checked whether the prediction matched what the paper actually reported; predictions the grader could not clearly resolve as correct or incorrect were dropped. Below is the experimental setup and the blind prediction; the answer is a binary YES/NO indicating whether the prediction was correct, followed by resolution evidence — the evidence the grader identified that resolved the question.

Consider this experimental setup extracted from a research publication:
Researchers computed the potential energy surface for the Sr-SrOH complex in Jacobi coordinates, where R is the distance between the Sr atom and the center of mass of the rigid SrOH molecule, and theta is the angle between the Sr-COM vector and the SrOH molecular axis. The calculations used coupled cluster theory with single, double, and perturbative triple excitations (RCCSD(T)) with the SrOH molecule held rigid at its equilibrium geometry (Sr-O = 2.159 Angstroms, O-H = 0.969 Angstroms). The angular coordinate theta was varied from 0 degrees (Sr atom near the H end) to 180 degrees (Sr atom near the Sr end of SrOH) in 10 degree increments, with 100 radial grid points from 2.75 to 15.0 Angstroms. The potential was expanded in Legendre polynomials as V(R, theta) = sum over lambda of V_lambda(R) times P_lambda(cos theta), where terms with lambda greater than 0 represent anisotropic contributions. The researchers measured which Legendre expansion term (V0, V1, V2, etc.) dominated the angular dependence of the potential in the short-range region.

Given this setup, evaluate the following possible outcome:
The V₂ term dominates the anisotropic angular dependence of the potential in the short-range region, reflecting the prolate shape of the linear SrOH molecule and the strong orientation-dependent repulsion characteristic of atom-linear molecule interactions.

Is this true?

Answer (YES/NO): NO